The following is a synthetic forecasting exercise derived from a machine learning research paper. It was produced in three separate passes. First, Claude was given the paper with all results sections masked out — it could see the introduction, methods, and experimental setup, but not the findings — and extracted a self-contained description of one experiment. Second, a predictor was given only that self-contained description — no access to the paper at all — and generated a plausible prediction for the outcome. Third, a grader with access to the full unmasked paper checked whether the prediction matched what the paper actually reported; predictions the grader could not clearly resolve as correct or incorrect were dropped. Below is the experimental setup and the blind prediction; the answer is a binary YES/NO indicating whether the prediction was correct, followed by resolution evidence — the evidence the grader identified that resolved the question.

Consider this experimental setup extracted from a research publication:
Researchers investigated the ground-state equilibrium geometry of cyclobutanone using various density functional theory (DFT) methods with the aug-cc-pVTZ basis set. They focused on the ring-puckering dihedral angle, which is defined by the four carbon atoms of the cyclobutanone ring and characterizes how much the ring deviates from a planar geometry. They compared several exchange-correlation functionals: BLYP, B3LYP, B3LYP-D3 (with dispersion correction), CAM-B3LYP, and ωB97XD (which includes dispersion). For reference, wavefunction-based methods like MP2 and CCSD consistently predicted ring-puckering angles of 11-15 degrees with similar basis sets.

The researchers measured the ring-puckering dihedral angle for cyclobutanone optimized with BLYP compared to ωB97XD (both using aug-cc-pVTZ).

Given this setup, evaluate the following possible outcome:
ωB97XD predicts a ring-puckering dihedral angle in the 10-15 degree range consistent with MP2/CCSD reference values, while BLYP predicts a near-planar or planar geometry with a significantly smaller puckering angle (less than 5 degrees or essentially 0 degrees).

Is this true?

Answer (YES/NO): NO